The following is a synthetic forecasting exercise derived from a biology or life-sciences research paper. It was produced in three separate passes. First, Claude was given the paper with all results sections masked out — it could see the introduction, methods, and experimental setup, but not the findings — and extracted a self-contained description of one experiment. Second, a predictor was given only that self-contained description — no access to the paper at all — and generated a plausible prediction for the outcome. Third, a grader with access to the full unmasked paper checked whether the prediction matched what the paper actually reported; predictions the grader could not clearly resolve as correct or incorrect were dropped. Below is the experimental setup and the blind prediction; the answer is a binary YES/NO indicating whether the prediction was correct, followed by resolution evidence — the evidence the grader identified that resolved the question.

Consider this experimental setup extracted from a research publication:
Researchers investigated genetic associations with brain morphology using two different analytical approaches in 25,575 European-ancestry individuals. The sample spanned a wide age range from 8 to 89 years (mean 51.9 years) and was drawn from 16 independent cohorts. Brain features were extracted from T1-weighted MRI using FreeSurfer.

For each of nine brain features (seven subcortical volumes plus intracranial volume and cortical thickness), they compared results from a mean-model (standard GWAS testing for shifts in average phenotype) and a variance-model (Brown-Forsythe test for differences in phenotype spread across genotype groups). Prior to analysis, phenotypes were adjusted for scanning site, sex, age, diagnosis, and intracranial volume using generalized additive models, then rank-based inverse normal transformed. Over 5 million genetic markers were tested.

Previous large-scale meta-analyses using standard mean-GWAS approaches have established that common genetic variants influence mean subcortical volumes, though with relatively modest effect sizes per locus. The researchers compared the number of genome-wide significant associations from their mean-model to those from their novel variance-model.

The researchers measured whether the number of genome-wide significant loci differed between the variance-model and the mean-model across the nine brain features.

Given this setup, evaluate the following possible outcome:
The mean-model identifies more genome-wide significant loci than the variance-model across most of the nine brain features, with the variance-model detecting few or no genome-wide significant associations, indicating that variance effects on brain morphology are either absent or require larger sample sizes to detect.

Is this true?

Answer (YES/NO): YES